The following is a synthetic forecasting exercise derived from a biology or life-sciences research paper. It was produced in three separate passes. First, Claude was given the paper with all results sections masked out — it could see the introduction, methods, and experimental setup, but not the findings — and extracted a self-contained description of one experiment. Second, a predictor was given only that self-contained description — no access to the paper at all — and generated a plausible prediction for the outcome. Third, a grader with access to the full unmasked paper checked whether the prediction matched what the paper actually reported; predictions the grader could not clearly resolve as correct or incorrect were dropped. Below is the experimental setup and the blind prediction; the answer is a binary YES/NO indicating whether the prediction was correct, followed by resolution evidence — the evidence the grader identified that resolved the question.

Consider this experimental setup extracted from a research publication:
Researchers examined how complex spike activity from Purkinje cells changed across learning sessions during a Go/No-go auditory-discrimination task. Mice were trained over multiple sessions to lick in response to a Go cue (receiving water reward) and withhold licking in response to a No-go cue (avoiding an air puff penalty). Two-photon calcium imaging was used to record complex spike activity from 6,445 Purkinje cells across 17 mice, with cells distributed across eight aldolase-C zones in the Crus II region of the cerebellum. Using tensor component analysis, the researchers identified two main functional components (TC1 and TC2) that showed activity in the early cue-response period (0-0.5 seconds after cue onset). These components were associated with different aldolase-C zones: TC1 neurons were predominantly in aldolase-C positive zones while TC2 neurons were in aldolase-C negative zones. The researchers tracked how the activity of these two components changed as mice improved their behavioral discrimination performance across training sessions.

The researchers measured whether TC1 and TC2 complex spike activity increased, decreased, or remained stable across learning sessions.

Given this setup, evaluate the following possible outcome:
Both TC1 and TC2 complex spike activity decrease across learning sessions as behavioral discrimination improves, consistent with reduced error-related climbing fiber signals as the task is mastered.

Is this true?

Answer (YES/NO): NO